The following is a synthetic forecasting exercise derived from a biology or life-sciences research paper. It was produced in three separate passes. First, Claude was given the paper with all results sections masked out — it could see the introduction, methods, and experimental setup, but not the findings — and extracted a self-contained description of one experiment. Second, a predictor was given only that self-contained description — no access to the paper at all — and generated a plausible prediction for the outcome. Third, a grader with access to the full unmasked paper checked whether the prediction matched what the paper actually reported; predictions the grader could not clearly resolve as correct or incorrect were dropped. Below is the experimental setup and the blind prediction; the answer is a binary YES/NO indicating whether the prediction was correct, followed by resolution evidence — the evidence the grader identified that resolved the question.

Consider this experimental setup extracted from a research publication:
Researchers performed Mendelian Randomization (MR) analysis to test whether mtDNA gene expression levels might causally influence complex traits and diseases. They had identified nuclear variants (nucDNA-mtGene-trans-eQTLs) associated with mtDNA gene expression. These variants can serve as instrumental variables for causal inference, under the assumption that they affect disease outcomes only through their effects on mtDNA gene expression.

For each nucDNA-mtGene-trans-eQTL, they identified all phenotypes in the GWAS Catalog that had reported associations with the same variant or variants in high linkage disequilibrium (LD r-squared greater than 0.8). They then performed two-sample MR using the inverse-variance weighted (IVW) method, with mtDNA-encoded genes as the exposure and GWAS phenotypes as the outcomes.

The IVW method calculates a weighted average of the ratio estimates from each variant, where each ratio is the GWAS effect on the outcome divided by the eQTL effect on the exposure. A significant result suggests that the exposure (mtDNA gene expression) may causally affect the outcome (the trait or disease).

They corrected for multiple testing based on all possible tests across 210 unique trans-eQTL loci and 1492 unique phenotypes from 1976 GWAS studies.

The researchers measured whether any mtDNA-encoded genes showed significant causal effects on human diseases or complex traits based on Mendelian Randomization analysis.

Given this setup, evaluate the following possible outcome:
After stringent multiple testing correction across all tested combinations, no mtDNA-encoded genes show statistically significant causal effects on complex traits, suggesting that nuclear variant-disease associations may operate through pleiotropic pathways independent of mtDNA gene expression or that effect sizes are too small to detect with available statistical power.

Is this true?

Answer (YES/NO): NO